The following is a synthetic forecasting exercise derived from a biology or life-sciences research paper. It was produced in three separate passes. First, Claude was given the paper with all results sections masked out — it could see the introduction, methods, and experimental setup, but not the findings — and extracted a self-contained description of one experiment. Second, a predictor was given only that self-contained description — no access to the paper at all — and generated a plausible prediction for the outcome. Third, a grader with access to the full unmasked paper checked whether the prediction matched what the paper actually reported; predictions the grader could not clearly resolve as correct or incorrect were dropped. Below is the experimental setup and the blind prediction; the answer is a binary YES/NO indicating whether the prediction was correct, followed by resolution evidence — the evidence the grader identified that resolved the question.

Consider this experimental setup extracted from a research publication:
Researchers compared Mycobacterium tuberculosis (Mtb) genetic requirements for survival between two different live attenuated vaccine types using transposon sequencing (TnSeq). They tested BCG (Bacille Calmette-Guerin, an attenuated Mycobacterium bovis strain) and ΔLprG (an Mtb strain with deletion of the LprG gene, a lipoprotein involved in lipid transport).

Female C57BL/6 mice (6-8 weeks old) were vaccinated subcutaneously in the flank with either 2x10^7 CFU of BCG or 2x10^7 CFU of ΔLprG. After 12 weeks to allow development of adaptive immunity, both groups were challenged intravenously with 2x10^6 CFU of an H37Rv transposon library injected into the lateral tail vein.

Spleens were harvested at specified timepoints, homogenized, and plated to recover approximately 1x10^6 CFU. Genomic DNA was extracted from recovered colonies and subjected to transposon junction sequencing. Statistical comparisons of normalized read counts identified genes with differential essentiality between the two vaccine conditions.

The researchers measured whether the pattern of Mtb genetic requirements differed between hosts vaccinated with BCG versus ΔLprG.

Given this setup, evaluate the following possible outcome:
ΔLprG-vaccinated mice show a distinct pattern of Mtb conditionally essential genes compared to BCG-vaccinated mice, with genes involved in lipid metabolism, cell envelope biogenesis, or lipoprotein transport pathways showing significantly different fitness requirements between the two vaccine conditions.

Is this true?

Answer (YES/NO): NO